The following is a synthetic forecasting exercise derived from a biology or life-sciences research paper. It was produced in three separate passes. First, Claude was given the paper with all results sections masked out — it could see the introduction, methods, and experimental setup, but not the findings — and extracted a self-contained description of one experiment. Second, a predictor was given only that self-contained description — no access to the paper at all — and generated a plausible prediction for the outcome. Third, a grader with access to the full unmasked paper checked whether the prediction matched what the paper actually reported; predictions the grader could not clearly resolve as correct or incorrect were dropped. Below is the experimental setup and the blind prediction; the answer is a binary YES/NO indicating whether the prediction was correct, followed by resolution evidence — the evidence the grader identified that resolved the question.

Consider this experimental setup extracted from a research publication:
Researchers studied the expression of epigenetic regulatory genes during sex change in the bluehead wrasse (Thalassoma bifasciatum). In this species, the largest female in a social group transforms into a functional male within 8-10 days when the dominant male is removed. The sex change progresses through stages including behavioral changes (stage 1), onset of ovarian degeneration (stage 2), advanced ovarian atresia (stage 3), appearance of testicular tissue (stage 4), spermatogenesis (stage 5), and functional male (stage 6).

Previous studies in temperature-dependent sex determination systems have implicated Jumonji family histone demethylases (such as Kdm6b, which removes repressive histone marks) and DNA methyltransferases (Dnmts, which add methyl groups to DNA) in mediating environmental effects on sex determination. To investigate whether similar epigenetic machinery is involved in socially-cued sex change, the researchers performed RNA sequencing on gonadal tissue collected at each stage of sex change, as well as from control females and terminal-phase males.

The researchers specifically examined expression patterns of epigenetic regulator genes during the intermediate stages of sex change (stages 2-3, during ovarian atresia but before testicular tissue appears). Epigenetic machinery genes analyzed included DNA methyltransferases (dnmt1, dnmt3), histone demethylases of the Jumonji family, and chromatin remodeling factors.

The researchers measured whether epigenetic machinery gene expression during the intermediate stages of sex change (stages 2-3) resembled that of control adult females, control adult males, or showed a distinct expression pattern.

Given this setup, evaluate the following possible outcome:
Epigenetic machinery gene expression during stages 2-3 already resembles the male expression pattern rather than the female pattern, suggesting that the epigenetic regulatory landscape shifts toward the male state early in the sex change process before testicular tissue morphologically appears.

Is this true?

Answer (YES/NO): NO